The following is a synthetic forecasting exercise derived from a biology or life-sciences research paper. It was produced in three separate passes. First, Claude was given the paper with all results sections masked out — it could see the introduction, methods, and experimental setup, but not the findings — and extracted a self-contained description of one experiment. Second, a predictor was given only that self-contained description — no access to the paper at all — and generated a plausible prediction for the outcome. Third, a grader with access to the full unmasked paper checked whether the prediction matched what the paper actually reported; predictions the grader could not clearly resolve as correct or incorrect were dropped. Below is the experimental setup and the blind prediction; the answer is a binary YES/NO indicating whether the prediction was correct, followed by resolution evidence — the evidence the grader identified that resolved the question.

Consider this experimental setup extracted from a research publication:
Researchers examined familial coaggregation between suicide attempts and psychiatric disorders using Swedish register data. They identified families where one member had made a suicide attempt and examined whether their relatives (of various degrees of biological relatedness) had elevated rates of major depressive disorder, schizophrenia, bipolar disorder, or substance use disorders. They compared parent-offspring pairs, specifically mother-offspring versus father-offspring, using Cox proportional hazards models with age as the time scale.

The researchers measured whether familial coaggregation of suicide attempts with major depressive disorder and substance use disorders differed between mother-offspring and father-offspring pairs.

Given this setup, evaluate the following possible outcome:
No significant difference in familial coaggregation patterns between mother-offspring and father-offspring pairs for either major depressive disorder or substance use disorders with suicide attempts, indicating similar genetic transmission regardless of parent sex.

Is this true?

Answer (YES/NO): NO